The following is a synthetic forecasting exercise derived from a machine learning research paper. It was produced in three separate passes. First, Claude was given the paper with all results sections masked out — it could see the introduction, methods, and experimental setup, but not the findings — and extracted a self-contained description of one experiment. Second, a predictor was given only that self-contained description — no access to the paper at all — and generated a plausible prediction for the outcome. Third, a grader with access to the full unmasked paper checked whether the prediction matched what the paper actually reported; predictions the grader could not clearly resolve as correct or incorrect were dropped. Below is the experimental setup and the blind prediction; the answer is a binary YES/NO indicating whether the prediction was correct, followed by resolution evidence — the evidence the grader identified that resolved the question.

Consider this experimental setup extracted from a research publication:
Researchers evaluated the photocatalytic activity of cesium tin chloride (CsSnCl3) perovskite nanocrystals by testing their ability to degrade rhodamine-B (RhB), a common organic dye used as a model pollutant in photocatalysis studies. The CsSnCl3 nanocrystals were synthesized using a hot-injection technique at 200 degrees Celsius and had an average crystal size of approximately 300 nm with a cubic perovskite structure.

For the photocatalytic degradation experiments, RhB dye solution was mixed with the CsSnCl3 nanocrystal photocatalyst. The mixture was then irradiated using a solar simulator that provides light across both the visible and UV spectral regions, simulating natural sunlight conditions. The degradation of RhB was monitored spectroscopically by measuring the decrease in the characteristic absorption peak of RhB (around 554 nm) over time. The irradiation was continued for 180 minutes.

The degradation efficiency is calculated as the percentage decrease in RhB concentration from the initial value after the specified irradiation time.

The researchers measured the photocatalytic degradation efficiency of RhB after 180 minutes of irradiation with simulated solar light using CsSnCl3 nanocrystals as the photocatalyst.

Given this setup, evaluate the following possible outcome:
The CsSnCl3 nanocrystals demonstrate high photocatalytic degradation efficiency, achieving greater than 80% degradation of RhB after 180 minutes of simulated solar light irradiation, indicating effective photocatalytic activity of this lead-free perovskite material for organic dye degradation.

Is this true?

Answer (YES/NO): NO